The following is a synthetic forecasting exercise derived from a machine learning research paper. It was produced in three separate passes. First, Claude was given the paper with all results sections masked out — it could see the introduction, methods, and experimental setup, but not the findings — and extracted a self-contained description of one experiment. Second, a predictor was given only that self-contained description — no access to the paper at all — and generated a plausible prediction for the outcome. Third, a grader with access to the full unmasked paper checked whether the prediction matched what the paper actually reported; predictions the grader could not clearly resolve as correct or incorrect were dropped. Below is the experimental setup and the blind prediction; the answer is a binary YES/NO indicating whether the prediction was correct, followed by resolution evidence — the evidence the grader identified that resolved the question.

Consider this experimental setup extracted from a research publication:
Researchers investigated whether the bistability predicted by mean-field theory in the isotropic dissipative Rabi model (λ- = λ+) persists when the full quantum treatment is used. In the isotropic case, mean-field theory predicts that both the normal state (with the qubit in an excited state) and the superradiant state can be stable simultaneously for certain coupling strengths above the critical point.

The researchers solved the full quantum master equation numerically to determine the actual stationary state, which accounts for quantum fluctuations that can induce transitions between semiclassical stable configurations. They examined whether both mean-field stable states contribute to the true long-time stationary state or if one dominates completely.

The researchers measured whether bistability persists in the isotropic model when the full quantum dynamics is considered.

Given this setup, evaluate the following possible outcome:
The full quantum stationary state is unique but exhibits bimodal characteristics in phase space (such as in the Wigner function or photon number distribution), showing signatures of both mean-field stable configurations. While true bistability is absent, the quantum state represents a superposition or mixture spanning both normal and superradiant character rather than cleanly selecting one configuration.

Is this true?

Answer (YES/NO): YES